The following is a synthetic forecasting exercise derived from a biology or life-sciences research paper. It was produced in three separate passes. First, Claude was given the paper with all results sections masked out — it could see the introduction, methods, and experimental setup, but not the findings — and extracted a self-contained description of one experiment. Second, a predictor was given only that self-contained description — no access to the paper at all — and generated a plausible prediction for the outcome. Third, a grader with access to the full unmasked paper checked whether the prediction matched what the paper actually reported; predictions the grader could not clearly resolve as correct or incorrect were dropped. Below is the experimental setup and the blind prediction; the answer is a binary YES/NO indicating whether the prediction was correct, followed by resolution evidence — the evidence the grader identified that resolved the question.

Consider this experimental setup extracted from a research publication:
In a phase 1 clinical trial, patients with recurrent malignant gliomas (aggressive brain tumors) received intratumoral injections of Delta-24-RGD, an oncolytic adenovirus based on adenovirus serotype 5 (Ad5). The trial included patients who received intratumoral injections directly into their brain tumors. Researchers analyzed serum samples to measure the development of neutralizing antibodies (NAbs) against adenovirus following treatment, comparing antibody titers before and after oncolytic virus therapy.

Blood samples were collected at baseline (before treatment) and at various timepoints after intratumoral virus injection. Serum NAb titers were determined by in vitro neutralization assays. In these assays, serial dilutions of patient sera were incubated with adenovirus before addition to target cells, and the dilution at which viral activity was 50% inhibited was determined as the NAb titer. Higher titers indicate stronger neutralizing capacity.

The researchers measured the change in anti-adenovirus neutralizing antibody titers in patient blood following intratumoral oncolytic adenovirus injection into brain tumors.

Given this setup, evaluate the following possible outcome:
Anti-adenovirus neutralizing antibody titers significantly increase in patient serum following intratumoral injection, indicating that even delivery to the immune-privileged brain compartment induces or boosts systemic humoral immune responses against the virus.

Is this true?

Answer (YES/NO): YES